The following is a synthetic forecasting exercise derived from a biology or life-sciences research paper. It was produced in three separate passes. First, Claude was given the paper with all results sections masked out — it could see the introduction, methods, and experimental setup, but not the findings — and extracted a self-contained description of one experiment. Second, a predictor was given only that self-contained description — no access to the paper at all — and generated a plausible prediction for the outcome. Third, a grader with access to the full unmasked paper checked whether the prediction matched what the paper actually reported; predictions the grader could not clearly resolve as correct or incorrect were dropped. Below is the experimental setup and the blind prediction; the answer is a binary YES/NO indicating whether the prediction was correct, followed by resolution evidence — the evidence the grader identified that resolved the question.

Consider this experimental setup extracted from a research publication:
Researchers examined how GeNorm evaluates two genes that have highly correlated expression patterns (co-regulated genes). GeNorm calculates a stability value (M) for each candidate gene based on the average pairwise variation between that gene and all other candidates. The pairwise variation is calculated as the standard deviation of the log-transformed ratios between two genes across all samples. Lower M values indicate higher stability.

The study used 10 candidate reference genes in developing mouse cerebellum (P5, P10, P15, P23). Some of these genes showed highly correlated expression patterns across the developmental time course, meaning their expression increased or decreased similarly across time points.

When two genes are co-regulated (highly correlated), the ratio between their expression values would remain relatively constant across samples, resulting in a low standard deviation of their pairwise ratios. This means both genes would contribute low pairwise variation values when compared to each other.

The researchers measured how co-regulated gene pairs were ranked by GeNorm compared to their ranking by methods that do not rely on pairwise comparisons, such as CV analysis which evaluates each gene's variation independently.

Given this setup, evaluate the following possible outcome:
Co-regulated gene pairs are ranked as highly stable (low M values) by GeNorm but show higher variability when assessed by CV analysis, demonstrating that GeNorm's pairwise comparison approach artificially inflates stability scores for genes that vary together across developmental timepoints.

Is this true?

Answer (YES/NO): YES